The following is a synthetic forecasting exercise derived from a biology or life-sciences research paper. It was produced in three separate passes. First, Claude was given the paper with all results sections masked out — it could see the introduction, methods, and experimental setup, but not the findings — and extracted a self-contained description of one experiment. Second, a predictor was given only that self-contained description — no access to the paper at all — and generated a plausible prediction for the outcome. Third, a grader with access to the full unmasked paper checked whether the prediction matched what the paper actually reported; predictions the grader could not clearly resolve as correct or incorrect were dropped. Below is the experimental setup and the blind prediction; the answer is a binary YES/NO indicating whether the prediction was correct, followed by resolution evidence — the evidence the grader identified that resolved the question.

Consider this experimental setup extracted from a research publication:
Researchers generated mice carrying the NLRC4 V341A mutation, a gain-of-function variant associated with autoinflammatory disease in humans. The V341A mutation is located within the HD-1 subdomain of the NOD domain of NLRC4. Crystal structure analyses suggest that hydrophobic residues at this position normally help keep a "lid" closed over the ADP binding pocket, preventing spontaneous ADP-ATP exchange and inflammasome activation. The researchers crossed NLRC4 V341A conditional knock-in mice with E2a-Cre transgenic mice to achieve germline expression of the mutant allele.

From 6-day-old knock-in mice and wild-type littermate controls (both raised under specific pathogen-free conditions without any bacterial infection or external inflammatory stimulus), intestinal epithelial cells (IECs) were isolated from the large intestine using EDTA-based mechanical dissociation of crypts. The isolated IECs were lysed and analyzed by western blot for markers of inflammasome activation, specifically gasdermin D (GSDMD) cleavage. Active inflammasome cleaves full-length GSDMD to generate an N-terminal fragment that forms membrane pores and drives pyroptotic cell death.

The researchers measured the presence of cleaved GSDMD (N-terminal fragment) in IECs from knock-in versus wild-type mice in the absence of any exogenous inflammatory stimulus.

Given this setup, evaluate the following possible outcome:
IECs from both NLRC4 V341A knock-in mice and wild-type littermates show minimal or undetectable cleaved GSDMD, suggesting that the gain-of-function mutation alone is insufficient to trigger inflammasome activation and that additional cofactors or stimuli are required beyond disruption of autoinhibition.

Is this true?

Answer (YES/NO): NO